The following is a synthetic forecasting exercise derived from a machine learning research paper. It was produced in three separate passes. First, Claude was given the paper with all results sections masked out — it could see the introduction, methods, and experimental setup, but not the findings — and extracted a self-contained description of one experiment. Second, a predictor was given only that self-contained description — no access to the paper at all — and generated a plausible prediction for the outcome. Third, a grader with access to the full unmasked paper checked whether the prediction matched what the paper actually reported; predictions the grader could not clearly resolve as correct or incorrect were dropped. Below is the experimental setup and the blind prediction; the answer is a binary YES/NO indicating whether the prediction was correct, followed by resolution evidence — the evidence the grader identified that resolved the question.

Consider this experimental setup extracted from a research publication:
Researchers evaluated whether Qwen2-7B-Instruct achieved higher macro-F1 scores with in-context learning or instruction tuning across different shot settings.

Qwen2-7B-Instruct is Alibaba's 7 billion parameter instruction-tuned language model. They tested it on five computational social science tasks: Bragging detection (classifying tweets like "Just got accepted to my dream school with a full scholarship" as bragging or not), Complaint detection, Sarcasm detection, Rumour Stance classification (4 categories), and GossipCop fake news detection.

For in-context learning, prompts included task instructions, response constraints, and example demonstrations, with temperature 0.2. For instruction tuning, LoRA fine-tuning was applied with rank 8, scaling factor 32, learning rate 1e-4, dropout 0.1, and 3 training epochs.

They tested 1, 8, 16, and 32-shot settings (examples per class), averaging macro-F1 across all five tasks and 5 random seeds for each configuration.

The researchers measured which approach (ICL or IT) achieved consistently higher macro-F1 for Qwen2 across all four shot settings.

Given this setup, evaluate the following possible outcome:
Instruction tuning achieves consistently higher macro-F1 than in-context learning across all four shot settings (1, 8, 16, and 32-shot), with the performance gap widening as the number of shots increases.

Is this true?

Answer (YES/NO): NO